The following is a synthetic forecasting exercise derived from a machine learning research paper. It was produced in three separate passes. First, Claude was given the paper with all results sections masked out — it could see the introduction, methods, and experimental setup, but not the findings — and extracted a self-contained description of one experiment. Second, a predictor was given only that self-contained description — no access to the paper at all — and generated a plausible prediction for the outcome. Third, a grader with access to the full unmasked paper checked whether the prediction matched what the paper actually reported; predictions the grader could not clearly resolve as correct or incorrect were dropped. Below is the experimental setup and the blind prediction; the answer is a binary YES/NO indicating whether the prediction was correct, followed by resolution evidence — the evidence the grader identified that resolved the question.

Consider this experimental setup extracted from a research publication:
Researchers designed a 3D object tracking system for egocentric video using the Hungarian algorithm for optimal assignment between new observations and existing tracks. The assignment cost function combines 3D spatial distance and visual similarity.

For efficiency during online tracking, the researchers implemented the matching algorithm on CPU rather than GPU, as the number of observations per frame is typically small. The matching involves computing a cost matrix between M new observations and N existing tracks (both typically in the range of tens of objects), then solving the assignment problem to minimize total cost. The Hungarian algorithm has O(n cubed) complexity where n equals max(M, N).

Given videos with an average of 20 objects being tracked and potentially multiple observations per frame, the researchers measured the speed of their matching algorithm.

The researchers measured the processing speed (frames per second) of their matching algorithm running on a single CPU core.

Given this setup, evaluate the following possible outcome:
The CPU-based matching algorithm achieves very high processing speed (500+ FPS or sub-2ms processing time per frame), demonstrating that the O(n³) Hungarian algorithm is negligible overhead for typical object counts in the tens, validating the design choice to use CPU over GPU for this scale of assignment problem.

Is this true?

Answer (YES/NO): YES